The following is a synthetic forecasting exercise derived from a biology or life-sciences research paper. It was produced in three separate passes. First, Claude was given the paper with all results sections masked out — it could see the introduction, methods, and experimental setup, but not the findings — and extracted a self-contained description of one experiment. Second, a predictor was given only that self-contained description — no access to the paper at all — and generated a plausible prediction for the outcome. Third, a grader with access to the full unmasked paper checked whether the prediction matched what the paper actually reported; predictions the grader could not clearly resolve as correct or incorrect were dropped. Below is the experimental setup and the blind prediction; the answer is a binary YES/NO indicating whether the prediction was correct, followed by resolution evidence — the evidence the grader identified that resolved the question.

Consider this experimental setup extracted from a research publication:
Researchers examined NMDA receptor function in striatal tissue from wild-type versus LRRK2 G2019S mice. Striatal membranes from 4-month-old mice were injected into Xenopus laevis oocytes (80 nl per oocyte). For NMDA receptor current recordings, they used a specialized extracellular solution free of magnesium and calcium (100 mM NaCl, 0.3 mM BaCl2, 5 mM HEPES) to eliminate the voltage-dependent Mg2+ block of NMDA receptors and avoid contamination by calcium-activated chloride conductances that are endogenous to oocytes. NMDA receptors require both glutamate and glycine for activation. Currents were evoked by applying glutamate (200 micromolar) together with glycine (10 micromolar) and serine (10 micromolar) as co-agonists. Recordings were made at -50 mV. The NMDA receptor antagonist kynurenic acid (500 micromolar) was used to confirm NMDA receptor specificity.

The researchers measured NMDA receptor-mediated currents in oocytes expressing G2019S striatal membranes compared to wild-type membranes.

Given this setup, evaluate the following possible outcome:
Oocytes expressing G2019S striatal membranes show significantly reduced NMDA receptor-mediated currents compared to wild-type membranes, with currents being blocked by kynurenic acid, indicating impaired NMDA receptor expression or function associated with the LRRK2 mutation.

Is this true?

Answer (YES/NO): NO